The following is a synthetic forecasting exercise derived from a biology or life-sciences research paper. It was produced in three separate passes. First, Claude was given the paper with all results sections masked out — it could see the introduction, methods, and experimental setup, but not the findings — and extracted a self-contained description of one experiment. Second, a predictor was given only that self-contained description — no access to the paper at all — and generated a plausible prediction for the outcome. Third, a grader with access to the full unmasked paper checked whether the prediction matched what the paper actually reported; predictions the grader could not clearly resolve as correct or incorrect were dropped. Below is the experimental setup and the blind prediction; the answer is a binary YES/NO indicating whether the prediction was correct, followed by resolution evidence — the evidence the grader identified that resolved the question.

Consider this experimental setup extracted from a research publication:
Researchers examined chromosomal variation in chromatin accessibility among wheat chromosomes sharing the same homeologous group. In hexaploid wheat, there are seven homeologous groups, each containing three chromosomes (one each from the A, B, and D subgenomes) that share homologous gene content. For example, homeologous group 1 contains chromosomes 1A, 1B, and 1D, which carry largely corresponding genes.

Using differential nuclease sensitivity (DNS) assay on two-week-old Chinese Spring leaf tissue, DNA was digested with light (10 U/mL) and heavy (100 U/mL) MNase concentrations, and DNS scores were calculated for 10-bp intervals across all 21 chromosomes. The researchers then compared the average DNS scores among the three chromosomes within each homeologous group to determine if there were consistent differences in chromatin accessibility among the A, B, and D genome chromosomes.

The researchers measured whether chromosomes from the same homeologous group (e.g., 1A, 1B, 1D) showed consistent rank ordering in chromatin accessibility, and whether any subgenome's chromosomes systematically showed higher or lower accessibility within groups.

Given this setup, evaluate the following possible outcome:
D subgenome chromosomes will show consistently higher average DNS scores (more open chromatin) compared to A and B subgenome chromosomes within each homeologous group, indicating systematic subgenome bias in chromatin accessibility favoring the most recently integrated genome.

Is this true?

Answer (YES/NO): YES